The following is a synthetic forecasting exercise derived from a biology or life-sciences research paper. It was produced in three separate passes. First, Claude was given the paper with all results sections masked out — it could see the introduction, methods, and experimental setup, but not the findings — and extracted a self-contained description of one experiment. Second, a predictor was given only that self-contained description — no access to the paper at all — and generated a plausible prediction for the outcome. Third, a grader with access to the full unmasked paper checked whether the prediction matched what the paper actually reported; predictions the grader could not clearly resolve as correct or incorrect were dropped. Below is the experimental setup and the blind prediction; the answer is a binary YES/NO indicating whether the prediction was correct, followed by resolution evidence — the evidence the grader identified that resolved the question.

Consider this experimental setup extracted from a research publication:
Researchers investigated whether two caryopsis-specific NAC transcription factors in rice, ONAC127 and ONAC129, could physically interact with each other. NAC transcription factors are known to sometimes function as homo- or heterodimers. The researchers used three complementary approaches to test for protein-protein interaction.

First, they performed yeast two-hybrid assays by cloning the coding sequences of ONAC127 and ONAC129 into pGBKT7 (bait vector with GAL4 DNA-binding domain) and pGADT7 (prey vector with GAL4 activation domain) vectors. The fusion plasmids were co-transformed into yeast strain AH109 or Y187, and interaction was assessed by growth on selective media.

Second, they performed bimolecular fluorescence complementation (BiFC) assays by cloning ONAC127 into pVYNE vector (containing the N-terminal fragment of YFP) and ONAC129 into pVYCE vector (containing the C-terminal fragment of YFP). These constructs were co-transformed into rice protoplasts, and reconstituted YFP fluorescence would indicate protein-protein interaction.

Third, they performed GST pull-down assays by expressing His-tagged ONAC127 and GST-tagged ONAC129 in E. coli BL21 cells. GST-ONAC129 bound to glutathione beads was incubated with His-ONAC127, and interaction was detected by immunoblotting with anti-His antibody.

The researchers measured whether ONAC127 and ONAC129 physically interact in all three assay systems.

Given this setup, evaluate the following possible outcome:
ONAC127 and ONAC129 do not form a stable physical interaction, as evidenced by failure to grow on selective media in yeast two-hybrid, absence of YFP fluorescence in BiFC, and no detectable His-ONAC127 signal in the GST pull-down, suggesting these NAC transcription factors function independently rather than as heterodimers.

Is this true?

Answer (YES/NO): NO